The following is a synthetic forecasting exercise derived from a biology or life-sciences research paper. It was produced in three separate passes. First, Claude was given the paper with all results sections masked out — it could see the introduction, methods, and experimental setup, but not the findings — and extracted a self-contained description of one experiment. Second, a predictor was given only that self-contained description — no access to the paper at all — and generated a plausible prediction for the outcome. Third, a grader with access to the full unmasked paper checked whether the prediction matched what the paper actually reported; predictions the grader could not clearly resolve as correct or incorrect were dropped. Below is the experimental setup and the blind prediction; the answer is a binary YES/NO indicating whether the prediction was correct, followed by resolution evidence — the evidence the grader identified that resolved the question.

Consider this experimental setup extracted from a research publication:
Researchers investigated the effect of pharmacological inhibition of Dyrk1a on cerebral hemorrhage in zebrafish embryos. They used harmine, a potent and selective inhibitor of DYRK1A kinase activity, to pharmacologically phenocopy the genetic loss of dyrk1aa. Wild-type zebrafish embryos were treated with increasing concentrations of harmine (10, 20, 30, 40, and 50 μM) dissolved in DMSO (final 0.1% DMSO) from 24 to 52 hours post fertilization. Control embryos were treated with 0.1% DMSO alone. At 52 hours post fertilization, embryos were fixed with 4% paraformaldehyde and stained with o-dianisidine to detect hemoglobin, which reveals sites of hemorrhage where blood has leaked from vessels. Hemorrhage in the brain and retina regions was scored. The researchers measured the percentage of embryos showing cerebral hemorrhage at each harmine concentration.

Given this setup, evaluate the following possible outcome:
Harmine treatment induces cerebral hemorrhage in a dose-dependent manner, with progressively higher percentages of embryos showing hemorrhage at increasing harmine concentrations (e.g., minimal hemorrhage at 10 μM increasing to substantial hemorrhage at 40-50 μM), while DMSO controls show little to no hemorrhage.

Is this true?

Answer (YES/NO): YES